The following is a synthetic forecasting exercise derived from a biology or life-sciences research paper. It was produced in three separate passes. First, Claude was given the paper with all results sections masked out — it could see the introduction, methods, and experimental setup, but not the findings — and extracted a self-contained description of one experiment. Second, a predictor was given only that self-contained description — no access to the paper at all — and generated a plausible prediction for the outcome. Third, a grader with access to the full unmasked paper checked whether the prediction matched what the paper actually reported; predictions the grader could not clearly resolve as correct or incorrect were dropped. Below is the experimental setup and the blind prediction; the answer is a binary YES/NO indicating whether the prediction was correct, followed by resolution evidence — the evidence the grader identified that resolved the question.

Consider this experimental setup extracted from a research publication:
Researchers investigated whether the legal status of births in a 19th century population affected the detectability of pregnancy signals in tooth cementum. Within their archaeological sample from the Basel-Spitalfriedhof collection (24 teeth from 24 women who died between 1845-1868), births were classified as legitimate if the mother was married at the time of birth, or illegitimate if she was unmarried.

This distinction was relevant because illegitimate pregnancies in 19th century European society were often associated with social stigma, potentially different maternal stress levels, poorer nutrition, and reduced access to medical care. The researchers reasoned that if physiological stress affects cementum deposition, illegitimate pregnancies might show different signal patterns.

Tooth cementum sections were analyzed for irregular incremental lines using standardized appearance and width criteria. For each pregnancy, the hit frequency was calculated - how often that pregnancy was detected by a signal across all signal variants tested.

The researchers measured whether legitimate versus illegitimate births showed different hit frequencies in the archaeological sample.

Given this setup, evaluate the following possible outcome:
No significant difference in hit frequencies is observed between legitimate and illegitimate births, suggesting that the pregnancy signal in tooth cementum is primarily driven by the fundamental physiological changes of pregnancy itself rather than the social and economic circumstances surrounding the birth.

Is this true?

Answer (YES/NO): YES